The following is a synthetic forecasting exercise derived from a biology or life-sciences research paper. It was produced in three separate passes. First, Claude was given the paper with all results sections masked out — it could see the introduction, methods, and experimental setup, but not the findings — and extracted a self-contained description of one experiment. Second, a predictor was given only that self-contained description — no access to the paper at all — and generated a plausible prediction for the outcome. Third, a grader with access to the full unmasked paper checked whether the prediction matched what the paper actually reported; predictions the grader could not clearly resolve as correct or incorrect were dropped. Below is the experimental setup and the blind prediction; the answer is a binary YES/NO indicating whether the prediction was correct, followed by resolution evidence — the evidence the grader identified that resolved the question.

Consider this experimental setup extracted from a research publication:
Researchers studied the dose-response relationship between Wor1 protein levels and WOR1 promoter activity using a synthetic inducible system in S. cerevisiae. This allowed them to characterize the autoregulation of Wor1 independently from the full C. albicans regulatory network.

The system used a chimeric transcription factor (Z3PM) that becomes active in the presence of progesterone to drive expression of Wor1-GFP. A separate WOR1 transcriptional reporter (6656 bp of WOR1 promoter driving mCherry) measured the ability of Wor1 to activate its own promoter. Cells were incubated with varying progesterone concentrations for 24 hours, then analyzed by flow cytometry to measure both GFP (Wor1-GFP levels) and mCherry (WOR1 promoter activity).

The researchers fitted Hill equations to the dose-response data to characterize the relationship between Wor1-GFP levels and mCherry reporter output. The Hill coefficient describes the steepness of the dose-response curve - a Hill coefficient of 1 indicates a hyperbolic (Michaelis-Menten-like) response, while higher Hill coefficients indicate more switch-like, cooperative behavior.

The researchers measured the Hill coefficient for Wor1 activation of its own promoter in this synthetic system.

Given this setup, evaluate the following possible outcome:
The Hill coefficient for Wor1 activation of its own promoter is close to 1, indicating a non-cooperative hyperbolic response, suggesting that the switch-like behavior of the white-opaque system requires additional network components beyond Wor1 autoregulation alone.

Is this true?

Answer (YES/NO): NO